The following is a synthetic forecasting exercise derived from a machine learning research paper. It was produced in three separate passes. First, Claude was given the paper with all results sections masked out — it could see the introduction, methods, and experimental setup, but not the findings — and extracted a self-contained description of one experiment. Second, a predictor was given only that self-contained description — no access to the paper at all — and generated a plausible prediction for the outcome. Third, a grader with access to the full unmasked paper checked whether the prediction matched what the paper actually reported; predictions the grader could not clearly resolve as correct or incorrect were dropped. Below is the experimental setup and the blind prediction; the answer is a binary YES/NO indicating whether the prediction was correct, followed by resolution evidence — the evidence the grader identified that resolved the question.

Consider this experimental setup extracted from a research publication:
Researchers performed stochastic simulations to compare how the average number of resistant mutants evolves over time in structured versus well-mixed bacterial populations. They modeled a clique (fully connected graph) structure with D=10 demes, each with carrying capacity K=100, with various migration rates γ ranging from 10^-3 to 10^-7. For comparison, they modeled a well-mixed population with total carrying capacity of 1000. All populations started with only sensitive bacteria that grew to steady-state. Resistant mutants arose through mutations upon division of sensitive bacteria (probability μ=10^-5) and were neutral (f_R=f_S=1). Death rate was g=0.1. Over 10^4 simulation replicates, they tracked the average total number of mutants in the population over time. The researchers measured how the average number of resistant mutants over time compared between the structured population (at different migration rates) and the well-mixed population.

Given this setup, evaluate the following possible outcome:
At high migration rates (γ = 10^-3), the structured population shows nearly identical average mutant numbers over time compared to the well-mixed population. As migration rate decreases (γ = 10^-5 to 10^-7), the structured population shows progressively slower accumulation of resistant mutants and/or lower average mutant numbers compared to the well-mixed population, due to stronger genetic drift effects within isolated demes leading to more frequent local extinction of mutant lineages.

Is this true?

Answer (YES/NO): NO